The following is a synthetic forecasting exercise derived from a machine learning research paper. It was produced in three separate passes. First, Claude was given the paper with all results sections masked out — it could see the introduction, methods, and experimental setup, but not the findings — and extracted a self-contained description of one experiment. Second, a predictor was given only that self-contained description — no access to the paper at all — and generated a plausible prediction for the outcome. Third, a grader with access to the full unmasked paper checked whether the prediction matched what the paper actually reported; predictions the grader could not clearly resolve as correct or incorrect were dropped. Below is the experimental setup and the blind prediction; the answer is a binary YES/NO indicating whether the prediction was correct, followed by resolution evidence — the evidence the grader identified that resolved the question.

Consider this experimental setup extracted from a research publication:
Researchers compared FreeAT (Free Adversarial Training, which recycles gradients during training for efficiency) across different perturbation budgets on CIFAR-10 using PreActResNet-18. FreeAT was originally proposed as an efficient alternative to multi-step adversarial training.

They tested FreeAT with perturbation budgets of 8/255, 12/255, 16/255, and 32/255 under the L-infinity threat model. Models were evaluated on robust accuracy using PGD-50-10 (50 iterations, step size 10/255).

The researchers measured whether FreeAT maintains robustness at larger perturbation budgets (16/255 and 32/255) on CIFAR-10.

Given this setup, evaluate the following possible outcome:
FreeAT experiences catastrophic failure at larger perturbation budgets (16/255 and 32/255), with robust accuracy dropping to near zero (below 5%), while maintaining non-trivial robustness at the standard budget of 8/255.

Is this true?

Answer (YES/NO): YES